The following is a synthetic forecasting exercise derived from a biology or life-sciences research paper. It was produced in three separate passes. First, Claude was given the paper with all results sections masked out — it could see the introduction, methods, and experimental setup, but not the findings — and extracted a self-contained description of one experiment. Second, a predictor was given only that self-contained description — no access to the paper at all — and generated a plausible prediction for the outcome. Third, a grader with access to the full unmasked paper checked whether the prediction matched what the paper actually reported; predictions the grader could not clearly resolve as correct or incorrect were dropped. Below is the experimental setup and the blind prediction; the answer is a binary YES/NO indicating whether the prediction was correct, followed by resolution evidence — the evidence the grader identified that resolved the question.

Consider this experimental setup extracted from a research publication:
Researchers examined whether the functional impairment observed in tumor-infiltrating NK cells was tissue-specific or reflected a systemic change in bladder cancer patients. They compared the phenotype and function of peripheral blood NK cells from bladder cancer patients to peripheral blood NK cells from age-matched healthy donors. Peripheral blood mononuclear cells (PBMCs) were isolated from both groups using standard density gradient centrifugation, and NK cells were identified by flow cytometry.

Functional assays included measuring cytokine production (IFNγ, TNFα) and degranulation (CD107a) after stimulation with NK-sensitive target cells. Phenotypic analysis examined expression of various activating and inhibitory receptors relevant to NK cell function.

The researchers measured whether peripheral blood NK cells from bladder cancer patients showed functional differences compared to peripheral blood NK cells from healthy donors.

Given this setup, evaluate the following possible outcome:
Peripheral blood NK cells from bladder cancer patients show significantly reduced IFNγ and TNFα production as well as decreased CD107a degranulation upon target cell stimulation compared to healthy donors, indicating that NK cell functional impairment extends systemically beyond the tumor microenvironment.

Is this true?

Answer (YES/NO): NO